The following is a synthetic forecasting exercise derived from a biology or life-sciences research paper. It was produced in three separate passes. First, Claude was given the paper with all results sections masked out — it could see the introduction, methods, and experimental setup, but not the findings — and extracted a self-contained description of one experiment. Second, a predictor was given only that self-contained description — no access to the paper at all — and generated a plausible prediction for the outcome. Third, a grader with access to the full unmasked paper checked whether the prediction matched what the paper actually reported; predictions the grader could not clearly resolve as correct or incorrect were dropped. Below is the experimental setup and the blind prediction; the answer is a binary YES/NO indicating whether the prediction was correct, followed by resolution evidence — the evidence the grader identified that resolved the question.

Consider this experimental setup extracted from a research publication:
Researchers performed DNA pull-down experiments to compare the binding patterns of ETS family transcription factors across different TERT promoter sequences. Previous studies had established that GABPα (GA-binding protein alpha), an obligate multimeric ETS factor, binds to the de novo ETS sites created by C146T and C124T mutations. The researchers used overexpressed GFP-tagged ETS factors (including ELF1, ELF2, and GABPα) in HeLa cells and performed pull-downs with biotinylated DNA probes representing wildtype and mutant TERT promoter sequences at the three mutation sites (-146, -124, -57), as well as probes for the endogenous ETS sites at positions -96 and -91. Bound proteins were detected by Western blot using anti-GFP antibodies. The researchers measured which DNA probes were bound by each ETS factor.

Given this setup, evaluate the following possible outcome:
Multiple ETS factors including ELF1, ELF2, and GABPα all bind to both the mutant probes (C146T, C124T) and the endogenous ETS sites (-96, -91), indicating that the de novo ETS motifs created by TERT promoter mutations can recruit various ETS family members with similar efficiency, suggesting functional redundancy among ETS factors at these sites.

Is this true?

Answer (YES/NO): NO